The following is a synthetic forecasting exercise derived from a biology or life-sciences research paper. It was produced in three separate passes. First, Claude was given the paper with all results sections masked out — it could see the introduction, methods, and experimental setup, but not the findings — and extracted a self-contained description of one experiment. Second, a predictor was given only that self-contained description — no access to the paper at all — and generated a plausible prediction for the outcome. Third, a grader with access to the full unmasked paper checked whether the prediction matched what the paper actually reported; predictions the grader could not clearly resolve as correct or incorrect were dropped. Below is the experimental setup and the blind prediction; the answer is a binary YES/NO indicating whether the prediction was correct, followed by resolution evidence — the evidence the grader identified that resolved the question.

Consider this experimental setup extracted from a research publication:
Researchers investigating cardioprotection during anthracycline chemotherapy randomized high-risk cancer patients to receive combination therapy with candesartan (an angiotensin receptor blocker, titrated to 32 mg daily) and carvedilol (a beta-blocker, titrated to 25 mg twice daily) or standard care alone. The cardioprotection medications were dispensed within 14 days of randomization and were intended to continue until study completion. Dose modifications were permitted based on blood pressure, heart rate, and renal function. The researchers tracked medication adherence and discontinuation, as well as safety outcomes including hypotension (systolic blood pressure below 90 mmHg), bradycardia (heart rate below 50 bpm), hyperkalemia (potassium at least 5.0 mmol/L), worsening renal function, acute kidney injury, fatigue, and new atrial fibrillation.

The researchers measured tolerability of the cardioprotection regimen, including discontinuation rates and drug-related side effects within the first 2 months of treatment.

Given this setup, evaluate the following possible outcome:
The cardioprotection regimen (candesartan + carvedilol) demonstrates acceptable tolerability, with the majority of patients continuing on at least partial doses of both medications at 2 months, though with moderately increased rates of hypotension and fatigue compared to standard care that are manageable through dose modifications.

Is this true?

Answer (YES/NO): NO